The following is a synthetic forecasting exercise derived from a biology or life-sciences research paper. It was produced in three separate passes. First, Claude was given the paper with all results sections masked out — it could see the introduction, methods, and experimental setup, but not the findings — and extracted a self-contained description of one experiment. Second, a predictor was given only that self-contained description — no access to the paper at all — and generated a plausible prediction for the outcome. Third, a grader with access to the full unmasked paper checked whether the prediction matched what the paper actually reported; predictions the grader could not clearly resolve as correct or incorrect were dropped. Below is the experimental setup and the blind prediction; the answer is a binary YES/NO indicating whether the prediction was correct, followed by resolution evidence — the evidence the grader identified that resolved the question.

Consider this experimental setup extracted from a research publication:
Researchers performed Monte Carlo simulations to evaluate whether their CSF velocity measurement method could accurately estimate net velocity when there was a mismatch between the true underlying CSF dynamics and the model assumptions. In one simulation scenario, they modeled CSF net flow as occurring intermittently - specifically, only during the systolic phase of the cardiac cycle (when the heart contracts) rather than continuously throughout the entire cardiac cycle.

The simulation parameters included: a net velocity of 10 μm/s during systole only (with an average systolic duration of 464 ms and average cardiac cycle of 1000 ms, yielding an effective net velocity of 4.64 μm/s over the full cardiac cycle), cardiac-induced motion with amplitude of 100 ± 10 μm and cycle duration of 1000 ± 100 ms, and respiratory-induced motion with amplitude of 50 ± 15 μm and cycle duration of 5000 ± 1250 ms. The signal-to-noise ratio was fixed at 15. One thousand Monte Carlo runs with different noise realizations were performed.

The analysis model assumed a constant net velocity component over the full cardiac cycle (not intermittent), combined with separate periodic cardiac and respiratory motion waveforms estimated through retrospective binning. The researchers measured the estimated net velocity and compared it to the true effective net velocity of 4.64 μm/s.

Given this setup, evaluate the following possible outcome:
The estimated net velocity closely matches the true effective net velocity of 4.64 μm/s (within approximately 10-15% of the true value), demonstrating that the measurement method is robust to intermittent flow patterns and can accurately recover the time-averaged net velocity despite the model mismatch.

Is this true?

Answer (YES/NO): YES